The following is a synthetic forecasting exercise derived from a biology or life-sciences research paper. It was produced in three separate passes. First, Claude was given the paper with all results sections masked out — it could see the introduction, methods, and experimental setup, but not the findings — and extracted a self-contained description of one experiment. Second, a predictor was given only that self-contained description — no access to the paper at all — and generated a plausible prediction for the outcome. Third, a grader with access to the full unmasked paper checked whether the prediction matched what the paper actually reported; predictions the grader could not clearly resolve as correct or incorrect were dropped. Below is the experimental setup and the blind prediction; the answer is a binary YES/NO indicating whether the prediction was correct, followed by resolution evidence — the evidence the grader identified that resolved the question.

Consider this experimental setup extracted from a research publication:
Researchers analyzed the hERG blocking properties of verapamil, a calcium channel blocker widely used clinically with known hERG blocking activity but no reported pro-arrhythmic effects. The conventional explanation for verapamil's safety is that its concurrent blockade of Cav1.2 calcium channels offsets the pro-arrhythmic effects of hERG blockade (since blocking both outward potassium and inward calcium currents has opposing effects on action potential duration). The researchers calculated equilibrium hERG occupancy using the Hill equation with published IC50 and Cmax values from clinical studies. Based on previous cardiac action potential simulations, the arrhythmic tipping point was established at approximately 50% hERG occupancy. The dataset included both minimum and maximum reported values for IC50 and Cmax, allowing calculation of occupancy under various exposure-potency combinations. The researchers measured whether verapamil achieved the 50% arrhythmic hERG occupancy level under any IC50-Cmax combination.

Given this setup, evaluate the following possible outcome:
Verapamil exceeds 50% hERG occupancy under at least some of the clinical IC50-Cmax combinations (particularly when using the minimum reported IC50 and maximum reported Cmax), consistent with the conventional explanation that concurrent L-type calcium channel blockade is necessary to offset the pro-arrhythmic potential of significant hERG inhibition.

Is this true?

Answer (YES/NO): NO